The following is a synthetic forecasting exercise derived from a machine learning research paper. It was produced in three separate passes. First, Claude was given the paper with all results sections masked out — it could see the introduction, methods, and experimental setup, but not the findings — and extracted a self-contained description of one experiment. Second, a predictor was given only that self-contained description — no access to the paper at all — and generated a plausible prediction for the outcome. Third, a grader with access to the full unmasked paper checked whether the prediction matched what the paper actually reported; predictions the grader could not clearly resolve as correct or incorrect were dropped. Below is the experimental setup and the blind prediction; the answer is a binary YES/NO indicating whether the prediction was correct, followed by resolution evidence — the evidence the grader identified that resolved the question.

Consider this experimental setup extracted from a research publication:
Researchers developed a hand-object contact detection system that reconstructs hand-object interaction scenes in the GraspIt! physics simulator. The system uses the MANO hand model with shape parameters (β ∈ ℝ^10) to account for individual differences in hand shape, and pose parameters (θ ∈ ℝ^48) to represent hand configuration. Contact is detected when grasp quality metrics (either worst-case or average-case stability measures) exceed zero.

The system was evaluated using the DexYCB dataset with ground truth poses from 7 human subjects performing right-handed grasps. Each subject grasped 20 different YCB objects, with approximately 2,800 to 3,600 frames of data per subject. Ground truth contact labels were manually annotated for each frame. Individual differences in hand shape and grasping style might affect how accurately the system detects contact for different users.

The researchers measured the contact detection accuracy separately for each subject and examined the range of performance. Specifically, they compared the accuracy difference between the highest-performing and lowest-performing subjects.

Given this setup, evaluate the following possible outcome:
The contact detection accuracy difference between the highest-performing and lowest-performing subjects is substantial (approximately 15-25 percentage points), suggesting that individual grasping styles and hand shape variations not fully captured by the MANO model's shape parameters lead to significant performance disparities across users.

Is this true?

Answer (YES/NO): NO